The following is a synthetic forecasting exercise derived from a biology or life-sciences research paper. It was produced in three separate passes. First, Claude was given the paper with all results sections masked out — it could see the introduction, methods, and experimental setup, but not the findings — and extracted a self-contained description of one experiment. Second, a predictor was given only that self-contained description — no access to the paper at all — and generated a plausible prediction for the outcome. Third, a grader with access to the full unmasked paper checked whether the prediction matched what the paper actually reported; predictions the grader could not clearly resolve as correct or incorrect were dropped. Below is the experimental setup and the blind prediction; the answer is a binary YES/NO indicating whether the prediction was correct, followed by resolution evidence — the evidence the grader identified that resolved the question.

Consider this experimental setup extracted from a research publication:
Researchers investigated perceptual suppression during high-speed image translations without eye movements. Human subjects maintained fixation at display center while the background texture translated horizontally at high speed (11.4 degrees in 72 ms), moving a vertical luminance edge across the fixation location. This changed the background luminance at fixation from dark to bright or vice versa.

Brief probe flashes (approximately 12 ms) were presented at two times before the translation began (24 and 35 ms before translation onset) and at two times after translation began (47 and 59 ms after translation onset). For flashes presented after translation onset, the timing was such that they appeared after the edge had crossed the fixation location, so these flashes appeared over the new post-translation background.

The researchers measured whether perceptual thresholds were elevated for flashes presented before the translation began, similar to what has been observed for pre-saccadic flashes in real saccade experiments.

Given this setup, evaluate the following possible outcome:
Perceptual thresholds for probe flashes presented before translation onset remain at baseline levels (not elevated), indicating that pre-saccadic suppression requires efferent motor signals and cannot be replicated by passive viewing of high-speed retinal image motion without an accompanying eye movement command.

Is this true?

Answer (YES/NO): NO